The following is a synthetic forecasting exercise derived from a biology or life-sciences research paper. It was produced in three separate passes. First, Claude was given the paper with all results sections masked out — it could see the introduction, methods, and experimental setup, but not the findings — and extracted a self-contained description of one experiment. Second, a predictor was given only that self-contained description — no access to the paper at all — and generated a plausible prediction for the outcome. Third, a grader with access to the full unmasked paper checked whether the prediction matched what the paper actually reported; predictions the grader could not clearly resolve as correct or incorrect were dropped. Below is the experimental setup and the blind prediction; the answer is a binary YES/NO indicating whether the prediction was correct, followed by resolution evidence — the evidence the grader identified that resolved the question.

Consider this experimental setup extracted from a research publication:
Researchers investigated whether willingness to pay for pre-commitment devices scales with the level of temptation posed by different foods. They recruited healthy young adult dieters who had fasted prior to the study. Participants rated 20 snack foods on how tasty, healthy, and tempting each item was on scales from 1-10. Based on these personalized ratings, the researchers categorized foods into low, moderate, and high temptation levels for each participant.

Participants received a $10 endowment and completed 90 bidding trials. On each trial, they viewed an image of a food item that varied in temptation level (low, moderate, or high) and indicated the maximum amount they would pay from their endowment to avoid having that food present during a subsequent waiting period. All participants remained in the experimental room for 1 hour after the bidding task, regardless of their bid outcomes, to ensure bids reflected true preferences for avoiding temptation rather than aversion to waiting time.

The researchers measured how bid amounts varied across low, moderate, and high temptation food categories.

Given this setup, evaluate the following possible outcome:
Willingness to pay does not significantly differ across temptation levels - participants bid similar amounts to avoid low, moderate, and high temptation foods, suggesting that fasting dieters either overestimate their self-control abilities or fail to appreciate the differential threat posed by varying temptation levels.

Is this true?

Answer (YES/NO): NO